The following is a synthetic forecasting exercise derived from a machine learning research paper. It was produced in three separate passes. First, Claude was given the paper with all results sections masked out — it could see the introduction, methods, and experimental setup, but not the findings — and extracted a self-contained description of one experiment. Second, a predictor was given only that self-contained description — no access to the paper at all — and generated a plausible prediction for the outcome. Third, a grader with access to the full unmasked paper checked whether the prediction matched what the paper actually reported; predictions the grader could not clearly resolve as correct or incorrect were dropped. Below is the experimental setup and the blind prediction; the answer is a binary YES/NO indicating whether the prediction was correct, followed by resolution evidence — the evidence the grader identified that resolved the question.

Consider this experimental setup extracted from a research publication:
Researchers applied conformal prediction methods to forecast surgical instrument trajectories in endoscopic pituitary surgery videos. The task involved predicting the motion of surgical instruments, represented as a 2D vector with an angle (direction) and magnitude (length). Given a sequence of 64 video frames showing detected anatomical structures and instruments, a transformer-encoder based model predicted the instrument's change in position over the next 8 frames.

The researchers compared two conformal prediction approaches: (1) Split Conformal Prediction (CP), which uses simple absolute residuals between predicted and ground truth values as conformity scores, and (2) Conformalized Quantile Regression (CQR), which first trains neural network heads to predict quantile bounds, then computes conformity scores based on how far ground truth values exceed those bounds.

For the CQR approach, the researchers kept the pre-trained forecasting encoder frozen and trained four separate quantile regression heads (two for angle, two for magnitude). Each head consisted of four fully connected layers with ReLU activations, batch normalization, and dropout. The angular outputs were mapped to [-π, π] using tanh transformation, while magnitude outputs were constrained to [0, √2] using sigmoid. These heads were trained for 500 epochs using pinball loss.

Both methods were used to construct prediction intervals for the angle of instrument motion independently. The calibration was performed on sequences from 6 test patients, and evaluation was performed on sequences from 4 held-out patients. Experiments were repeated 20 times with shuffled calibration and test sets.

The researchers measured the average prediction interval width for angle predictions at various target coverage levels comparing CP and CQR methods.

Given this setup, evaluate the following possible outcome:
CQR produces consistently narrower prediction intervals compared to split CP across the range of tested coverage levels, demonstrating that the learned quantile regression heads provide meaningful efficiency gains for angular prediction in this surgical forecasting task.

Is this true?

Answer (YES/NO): YES